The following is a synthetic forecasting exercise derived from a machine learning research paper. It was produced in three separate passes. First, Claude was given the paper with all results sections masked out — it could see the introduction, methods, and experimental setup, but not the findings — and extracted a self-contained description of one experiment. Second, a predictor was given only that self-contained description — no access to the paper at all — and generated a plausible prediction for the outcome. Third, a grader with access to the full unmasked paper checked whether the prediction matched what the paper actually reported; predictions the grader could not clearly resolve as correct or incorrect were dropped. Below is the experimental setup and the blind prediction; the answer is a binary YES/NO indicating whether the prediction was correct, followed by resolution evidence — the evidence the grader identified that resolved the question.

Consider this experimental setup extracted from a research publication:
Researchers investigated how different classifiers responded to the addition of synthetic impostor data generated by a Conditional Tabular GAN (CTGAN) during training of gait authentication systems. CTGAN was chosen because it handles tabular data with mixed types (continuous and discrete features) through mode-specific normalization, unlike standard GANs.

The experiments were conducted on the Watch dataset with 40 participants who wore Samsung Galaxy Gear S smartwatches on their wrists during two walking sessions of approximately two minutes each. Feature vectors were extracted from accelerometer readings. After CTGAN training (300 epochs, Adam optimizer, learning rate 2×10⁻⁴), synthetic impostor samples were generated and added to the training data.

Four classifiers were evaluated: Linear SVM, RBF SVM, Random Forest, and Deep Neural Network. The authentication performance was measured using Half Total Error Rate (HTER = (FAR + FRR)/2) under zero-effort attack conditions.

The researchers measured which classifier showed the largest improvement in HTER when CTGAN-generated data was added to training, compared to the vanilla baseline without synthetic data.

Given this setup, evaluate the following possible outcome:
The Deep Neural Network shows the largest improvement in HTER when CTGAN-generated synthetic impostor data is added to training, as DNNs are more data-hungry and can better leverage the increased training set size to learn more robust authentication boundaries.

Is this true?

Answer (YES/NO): NO